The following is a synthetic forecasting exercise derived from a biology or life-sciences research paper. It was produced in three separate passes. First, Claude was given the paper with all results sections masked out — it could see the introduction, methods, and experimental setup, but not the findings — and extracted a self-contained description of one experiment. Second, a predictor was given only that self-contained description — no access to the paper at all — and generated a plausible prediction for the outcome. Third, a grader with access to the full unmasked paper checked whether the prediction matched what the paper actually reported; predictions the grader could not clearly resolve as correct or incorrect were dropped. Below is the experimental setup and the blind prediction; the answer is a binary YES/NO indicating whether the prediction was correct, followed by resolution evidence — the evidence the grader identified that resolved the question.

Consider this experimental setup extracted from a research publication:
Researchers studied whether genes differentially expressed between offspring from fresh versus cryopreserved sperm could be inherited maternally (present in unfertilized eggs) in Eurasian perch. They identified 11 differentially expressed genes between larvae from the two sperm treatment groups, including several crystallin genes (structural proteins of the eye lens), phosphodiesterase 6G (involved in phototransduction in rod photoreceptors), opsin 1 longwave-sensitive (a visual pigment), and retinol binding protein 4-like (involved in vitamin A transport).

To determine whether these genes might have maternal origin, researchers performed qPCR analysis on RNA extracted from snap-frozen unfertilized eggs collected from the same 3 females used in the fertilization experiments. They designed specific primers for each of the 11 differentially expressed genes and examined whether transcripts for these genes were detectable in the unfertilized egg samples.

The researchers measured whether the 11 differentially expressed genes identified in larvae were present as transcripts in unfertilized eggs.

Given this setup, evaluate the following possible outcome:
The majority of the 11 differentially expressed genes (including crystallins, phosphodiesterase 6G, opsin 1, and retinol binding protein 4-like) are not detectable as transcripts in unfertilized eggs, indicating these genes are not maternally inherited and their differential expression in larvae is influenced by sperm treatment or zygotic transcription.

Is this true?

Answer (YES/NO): YES